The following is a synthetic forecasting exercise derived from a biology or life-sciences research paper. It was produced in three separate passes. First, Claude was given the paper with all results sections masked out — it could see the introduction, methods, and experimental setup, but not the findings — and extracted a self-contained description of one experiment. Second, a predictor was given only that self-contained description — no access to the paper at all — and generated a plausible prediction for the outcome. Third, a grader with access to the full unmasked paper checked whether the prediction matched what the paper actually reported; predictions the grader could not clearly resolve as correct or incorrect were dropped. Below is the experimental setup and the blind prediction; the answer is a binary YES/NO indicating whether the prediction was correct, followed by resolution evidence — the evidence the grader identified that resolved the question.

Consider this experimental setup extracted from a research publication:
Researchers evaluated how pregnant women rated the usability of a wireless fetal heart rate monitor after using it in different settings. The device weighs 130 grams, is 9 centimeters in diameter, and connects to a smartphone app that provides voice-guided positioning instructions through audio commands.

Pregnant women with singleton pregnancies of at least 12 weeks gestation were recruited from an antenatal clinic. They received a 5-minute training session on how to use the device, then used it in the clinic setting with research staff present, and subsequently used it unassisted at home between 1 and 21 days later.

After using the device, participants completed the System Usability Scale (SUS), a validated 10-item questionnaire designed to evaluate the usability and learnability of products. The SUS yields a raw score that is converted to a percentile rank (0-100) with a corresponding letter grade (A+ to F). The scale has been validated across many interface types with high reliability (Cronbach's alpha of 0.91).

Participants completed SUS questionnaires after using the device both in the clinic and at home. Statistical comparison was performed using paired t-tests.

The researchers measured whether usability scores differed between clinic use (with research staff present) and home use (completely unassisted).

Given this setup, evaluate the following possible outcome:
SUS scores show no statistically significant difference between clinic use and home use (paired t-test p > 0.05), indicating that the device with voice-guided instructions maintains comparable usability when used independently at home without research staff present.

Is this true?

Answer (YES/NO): YES